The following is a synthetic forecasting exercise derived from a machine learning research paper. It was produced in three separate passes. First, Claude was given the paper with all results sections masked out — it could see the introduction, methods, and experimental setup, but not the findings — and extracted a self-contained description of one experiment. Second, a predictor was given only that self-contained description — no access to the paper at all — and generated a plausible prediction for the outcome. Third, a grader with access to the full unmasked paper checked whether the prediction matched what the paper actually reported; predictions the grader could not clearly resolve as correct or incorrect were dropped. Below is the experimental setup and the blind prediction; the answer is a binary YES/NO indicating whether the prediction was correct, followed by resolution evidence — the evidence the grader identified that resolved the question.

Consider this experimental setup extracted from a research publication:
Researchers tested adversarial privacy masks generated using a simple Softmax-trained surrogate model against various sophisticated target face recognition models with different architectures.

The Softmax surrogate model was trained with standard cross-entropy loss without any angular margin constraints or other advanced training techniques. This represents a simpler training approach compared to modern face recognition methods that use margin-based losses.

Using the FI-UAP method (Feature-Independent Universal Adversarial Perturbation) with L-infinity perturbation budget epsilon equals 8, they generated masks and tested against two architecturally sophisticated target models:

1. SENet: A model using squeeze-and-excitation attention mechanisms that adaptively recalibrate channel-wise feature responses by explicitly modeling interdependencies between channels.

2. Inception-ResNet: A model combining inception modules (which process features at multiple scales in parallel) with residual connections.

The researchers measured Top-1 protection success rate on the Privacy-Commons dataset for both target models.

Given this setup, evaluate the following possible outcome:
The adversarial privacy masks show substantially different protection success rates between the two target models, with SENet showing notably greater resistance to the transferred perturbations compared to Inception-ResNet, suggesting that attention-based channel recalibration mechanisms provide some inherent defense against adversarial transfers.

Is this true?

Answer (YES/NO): NO